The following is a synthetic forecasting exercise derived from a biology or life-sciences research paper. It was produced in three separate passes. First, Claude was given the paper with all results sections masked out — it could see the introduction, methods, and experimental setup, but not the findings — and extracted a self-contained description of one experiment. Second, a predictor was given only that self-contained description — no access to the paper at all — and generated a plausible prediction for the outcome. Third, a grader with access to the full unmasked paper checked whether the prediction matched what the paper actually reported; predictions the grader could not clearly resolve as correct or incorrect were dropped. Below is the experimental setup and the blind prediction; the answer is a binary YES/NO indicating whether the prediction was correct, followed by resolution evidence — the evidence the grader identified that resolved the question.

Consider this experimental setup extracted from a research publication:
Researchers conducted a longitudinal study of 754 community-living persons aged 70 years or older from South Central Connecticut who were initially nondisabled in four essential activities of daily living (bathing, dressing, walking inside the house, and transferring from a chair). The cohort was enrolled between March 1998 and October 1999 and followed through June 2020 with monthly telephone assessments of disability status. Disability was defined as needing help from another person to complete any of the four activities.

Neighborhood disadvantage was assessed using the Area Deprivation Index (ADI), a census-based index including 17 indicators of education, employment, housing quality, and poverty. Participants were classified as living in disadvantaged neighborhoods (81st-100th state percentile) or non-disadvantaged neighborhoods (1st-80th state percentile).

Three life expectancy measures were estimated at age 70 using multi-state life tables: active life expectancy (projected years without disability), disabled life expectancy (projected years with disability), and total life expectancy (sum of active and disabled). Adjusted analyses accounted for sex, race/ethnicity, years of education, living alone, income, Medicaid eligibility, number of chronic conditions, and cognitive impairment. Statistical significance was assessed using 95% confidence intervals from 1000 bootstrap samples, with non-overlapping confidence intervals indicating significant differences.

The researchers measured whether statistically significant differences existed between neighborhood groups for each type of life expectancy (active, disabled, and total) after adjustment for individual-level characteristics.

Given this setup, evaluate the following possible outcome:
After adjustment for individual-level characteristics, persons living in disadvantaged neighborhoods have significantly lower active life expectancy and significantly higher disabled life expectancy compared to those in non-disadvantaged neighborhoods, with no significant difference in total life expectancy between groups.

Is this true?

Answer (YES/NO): NO